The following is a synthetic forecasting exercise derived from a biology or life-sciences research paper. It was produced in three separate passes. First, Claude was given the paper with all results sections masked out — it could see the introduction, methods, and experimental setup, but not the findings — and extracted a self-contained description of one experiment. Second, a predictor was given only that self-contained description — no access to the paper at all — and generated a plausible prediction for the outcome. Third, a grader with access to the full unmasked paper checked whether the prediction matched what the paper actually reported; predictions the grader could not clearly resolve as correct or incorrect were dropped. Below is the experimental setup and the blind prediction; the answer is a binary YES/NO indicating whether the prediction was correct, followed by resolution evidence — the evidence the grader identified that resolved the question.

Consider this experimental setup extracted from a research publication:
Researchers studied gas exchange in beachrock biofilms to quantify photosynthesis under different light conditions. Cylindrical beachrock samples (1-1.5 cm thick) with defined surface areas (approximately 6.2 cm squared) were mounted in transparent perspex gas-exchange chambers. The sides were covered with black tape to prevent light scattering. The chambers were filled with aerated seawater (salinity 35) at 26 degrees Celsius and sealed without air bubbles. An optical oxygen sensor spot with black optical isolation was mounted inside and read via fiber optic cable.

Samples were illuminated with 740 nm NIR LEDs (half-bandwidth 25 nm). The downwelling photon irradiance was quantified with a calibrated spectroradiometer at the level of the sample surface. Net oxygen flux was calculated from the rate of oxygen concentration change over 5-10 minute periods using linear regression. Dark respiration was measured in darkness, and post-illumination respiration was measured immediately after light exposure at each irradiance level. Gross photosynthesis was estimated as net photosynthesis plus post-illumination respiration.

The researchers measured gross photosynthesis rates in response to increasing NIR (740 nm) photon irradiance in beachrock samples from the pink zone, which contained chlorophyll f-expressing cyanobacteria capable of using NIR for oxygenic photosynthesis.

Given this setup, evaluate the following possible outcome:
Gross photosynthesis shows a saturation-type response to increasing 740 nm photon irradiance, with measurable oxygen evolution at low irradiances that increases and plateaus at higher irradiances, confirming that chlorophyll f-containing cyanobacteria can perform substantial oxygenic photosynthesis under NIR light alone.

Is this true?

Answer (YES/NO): NO